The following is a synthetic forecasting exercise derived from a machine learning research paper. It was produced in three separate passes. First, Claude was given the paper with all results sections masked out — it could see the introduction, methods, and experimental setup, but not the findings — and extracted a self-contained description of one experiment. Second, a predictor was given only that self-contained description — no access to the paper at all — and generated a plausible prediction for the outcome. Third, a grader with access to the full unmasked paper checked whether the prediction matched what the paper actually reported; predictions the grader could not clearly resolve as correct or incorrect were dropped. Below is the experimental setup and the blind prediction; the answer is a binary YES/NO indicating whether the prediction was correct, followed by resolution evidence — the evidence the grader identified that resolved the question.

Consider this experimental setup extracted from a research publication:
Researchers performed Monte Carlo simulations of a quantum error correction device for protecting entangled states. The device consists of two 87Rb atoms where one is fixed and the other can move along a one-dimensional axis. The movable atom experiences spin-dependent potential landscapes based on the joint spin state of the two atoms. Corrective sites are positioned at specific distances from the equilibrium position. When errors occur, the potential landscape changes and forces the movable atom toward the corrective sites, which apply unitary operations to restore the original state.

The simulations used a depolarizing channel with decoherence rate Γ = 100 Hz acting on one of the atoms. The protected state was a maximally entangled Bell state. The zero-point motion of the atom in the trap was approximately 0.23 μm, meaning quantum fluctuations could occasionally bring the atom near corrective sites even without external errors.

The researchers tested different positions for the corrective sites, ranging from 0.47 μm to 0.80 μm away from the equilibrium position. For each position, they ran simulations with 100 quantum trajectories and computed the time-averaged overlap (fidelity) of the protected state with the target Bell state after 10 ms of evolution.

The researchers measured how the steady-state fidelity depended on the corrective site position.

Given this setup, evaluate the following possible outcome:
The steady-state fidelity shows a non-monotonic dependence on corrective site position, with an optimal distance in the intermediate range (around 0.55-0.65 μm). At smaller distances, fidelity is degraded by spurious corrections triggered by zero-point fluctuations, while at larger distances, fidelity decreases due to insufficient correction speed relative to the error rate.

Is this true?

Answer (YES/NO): YES